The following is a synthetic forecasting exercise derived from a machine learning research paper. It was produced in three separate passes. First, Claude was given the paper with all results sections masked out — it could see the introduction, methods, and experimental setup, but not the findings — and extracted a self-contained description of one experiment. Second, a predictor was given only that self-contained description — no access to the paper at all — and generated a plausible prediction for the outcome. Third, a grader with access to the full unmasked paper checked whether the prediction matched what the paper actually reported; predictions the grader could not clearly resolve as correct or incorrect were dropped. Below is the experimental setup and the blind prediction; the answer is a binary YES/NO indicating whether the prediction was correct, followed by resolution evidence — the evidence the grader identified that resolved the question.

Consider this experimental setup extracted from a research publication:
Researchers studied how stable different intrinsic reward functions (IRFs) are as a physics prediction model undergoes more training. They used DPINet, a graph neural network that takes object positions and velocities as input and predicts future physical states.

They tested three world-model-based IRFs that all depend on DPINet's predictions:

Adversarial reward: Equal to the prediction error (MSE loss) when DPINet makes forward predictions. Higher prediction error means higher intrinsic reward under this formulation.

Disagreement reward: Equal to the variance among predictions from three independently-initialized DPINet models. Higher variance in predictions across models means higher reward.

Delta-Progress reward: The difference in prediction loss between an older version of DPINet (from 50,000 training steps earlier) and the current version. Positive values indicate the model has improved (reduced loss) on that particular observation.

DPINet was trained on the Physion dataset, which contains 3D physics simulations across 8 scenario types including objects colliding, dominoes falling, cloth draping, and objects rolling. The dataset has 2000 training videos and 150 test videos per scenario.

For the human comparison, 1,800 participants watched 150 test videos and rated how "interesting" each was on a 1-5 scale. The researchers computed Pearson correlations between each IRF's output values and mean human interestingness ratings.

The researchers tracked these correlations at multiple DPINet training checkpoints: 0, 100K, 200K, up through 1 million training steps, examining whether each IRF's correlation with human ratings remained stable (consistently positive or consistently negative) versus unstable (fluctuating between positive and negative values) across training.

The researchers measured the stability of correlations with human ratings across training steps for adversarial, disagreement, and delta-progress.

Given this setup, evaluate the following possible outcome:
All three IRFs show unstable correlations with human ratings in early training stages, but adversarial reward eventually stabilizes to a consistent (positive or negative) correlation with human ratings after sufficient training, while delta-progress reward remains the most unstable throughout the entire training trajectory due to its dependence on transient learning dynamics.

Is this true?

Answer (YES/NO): NO